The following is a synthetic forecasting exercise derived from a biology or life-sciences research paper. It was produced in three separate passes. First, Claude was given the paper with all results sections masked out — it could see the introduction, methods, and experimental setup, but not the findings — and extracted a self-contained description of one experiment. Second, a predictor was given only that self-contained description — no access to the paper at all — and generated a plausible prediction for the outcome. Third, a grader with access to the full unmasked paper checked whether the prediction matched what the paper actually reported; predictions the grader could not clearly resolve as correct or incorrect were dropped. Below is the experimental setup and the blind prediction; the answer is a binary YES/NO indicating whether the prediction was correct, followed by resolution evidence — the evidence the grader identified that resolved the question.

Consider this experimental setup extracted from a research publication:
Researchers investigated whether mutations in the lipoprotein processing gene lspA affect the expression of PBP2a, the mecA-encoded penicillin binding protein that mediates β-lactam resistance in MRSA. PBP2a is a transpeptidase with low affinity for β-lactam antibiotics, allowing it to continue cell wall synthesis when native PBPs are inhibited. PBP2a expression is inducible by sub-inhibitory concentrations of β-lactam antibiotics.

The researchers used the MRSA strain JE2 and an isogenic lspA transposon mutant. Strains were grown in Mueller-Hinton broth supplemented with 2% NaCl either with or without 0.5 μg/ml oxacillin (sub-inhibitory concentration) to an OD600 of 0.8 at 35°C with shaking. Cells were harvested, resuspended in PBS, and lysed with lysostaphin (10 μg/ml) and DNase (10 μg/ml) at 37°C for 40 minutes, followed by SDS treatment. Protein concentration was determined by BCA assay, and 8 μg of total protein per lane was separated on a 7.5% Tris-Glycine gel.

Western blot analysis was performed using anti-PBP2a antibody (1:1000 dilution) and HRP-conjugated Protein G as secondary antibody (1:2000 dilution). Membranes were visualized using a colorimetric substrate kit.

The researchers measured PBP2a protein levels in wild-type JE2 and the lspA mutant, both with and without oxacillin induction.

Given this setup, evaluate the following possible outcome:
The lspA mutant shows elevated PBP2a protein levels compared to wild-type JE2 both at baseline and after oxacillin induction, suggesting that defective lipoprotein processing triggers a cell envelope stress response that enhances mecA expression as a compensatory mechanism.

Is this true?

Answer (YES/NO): NO